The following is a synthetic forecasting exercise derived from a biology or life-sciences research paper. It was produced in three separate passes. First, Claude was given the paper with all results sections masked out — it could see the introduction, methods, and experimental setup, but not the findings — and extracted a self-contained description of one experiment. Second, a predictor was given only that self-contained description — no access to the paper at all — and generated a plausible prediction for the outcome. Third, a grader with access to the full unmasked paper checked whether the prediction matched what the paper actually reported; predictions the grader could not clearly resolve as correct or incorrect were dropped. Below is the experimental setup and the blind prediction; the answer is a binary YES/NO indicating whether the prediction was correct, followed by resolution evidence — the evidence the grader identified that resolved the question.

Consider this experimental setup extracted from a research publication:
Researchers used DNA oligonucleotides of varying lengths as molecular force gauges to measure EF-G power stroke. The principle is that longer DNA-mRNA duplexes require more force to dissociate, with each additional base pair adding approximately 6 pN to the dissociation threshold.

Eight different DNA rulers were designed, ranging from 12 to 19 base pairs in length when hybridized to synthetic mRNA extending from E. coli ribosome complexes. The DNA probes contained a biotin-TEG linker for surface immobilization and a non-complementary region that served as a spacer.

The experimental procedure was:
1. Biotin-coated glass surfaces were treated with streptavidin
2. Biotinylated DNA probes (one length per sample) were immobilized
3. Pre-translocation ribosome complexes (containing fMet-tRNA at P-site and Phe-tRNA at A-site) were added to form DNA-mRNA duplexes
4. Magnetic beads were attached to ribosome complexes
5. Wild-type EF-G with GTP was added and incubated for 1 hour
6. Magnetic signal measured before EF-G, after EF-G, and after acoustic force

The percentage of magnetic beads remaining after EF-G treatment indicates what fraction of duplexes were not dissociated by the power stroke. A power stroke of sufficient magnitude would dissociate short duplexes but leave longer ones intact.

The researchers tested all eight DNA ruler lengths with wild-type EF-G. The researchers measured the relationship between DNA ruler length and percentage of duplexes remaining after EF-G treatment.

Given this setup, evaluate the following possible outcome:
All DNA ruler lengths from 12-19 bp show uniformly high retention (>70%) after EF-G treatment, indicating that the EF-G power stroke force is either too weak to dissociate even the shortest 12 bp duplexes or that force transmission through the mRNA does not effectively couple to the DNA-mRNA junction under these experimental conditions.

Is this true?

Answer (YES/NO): NO